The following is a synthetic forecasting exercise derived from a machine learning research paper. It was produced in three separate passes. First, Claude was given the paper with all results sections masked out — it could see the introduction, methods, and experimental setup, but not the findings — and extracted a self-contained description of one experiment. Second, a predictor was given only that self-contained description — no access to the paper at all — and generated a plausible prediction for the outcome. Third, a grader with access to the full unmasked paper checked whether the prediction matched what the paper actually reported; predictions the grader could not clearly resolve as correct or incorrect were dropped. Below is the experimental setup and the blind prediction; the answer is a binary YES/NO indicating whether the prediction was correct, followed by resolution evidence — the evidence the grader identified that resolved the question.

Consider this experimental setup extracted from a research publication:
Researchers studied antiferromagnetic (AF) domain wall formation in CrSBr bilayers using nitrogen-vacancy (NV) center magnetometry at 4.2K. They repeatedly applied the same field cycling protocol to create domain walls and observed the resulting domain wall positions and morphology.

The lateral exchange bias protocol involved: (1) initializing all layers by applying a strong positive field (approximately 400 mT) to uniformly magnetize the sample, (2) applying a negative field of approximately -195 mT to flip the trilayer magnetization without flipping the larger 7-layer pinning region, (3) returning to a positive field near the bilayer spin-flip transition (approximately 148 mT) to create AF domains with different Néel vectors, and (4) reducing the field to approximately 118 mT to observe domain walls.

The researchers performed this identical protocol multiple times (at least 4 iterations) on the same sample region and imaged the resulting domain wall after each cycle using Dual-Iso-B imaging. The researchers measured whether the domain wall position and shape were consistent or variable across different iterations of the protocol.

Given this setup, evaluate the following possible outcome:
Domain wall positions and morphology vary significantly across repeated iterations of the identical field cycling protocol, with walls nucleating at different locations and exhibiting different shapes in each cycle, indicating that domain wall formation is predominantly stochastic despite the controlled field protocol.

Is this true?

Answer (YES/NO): NO